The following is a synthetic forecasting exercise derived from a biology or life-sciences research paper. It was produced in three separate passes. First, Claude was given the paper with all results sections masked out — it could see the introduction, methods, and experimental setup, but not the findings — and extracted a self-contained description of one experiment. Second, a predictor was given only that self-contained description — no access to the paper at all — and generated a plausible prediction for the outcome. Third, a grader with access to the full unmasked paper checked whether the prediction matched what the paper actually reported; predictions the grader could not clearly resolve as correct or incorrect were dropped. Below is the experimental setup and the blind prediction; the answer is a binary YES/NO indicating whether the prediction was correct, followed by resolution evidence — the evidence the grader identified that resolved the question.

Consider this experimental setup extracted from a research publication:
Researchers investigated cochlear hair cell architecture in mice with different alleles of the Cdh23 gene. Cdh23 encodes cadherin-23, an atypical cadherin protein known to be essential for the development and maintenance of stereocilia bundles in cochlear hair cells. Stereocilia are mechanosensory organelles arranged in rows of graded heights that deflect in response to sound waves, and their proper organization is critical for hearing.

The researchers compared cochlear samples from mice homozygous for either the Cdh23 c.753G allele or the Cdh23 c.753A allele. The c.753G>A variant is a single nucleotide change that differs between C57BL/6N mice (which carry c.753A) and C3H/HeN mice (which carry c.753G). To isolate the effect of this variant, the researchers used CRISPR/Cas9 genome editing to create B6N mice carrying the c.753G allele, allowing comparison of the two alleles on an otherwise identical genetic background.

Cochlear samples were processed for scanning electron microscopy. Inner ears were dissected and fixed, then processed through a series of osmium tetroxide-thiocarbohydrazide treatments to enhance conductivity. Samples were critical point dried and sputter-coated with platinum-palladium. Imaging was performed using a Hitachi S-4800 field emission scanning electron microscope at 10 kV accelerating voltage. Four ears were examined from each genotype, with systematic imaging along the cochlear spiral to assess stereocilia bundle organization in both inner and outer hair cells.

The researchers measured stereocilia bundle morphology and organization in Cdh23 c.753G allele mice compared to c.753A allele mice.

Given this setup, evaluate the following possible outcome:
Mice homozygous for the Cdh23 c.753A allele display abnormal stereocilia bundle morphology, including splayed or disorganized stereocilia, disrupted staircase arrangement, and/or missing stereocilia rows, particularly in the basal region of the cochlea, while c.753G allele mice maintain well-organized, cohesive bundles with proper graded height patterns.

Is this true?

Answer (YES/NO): NO